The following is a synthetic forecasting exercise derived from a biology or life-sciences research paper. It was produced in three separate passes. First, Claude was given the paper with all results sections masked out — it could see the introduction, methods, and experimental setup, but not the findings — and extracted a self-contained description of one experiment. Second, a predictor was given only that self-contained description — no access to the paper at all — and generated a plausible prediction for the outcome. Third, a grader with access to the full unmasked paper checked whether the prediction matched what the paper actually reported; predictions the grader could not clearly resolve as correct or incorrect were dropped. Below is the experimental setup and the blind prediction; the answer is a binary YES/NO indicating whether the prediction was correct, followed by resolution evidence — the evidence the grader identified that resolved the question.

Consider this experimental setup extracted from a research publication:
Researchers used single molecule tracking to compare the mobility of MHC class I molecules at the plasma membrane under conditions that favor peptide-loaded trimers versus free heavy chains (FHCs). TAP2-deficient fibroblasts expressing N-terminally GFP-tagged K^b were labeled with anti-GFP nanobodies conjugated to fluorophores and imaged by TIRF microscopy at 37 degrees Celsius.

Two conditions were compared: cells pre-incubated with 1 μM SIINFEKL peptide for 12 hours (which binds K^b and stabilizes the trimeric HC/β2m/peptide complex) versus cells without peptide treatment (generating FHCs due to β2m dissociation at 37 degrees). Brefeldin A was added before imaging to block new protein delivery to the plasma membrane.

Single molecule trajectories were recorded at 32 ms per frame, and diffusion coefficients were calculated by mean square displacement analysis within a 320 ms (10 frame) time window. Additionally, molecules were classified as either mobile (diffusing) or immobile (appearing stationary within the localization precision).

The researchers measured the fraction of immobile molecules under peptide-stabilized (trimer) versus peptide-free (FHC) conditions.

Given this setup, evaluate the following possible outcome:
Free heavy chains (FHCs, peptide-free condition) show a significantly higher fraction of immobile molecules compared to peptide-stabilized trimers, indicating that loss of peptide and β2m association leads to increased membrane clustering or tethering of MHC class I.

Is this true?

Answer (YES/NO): NO